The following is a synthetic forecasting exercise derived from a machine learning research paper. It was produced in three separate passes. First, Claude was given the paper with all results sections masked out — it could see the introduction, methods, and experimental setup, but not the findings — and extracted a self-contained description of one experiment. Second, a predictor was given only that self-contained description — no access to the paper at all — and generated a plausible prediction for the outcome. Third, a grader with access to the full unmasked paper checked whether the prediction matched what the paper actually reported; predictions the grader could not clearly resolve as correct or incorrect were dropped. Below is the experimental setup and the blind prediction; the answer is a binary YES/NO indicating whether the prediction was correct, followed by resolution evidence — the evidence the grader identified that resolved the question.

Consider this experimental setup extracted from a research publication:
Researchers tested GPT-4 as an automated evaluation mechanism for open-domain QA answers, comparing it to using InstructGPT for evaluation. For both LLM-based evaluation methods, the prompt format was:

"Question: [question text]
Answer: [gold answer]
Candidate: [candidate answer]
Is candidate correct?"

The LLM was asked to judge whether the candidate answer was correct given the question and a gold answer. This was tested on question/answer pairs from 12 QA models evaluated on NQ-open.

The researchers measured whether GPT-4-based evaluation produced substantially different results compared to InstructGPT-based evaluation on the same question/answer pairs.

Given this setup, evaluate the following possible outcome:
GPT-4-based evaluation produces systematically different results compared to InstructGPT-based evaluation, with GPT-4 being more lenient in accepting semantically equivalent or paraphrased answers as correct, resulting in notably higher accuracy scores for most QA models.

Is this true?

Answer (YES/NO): NO